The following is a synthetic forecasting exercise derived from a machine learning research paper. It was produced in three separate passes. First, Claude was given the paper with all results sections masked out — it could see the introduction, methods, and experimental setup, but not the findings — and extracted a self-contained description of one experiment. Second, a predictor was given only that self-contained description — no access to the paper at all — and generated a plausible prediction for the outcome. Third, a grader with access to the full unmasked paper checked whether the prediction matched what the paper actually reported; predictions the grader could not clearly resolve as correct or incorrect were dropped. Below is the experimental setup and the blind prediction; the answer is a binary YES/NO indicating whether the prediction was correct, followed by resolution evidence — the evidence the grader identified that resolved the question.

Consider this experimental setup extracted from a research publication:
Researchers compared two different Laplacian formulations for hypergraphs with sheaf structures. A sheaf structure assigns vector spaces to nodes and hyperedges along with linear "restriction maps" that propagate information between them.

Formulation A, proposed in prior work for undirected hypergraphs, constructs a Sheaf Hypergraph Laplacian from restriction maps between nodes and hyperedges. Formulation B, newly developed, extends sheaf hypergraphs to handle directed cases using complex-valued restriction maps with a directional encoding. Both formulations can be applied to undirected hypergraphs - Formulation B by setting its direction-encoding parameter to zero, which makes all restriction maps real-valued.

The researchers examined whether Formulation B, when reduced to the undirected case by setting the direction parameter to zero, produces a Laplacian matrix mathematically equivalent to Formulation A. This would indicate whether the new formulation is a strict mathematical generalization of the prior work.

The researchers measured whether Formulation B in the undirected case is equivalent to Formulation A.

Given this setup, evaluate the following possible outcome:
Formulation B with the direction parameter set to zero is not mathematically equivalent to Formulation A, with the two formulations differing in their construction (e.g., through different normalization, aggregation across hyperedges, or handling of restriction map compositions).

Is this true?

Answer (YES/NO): YES